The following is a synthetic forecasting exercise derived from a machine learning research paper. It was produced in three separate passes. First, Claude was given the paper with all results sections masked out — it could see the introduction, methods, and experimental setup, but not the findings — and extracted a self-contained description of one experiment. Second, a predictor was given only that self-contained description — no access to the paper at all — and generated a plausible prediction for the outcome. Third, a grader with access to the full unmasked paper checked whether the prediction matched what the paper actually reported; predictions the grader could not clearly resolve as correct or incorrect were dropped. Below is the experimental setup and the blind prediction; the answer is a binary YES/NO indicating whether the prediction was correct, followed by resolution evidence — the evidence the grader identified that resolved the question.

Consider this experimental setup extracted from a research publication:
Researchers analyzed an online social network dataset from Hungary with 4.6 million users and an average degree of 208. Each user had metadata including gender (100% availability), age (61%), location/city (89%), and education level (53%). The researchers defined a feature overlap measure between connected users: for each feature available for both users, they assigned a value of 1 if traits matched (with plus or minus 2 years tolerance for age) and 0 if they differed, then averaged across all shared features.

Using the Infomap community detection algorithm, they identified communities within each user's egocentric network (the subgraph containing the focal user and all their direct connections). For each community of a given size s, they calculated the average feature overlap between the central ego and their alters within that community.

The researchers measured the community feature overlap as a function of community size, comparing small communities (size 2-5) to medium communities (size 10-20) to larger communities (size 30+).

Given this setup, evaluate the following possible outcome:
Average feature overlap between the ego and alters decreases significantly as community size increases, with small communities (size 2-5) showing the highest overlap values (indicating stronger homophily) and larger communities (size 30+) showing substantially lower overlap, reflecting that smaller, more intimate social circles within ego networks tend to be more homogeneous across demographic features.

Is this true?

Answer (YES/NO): NO